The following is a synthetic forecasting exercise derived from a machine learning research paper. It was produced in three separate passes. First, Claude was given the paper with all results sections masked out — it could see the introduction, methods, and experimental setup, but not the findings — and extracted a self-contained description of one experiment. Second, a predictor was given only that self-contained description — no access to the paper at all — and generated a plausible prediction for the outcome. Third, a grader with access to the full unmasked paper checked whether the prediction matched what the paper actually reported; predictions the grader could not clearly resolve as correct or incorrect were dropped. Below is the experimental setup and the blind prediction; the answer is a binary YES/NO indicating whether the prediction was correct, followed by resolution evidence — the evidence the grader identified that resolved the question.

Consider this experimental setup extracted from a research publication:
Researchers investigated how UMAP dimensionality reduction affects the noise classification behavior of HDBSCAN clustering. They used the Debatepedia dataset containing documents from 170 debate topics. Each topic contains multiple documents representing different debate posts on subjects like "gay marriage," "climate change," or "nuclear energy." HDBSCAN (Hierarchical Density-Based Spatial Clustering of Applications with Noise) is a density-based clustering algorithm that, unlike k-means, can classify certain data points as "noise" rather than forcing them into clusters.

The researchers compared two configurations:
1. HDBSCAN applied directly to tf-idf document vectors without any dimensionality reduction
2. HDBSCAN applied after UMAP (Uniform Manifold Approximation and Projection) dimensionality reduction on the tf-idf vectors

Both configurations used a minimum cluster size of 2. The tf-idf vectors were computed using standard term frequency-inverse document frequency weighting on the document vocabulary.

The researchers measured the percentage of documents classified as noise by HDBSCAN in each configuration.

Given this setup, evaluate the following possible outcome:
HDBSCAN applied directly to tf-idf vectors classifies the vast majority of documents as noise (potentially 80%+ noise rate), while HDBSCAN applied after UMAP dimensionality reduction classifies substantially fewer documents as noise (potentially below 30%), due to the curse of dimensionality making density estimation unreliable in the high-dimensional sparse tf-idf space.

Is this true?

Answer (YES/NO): NO